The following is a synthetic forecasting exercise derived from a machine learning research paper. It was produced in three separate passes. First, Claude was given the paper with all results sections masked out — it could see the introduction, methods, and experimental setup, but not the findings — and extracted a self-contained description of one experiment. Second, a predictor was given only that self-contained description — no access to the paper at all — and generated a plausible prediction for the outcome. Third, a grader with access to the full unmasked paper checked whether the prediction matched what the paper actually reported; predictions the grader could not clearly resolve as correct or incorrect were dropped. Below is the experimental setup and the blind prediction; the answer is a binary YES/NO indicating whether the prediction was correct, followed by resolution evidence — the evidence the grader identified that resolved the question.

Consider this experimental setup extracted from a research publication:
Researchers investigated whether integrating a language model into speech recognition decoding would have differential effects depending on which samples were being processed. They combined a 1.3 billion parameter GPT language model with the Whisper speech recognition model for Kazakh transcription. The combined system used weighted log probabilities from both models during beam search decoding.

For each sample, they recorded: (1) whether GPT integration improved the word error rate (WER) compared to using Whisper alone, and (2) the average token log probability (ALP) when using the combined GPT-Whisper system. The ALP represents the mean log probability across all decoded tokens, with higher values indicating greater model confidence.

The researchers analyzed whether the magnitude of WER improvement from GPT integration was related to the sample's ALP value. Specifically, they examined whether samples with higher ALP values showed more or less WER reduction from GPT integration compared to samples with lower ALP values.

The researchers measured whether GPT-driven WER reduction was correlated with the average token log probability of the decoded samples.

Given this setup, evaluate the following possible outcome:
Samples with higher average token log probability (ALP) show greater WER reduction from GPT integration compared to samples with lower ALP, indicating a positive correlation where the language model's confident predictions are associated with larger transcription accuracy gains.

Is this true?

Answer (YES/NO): YES